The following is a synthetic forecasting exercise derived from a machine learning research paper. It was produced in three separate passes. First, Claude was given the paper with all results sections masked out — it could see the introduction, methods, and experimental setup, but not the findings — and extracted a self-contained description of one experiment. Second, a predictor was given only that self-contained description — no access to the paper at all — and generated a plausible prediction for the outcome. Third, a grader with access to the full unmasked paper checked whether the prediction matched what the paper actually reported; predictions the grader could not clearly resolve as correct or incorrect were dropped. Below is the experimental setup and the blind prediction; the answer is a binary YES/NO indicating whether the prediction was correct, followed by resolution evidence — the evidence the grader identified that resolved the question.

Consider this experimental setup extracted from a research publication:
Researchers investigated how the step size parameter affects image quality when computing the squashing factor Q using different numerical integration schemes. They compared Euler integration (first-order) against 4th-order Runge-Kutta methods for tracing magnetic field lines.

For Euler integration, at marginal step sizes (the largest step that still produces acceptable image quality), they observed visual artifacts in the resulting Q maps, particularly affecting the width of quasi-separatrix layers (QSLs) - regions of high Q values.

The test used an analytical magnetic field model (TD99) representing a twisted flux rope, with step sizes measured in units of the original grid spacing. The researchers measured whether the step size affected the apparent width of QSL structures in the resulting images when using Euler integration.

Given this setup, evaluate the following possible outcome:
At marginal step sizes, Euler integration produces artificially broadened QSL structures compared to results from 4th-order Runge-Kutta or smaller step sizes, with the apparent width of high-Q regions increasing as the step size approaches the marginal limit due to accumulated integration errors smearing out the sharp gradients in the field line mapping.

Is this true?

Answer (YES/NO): NO